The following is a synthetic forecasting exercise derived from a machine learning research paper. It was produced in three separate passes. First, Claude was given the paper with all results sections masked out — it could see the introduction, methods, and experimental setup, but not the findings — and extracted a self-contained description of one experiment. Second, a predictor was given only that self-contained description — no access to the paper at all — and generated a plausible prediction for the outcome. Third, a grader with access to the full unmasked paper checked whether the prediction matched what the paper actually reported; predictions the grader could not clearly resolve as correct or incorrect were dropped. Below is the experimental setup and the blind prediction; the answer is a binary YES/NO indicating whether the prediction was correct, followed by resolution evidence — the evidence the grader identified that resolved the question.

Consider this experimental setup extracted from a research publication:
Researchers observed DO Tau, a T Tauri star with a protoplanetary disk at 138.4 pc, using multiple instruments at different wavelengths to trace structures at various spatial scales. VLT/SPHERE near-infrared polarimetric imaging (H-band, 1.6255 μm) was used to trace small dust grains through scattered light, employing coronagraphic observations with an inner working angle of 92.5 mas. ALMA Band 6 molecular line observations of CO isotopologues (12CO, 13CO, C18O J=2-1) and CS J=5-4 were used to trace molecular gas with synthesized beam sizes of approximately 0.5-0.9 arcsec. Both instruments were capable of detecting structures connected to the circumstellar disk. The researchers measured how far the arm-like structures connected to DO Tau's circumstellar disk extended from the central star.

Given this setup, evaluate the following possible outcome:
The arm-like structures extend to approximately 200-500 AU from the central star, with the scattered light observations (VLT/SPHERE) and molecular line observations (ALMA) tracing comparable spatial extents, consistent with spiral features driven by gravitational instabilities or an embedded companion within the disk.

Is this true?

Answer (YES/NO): NO